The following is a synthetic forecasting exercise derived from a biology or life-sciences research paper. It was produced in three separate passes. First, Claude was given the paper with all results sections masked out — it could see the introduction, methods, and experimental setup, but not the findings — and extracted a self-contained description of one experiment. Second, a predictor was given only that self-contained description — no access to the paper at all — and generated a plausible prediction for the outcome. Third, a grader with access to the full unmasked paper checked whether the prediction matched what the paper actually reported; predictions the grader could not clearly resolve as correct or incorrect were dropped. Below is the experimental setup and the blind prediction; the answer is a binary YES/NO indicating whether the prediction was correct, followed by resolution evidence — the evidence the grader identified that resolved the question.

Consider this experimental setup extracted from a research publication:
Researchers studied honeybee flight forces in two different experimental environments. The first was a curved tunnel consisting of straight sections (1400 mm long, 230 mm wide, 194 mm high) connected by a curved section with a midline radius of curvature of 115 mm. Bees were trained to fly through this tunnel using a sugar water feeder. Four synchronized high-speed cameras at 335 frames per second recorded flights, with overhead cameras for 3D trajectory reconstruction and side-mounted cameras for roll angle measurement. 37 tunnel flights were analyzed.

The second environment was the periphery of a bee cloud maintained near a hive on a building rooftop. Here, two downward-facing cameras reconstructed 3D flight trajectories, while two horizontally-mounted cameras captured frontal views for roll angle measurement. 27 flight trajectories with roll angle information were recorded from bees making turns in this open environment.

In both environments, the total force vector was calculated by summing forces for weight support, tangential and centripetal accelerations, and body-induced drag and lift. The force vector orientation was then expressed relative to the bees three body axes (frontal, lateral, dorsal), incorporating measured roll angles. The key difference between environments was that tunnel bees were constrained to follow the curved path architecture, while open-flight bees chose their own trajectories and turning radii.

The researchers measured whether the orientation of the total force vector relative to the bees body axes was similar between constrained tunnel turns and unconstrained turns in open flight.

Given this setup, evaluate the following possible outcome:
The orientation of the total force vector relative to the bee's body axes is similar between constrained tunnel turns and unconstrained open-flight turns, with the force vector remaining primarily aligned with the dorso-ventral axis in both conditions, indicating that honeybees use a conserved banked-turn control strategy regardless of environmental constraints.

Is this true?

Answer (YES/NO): YES